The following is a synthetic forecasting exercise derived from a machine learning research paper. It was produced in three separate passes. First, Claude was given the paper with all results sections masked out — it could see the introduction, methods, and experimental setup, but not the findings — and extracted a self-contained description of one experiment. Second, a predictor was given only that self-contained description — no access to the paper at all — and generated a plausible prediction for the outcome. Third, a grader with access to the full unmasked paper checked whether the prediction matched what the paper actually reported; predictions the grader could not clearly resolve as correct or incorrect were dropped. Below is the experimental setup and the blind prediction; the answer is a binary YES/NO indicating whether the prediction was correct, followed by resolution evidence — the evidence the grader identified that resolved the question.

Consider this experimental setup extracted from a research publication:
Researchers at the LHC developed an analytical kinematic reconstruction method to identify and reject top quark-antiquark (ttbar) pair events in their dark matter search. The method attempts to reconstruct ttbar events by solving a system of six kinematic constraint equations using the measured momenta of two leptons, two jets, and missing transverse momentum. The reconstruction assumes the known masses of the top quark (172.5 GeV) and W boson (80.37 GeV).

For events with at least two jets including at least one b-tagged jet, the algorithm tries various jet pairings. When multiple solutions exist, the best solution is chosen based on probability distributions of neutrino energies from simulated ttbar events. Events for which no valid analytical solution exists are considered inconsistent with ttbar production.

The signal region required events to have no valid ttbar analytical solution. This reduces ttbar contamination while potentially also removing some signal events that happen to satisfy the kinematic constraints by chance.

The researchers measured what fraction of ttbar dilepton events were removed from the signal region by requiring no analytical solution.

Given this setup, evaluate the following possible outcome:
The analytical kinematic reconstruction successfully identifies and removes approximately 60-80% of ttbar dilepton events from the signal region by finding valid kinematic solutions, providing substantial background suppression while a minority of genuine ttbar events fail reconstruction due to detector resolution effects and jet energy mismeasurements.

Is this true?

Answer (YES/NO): YES